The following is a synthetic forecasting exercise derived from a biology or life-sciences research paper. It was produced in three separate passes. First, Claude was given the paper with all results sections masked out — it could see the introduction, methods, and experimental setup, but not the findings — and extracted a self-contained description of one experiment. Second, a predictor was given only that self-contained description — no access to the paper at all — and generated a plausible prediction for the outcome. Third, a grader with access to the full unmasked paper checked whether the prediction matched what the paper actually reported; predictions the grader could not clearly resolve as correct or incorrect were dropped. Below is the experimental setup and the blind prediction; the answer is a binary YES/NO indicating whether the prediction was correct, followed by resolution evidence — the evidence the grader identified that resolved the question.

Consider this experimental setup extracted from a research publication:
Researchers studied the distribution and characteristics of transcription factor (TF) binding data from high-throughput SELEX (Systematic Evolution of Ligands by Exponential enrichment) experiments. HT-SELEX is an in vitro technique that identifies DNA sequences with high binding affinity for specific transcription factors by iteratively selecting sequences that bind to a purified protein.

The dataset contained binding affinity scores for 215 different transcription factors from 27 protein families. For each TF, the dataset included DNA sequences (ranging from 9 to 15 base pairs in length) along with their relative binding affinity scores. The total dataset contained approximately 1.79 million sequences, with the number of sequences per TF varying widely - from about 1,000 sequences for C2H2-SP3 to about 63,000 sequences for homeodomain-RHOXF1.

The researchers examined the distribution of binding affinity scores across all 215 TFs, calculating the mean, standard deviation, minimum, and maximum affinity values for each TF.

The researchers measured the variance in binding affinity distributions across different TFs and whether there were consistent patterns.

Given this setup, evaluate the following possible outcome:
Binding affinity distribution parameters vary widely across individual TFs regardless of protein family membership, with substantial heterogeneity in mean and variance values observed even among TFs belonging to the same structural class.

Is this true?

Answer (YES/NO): NO